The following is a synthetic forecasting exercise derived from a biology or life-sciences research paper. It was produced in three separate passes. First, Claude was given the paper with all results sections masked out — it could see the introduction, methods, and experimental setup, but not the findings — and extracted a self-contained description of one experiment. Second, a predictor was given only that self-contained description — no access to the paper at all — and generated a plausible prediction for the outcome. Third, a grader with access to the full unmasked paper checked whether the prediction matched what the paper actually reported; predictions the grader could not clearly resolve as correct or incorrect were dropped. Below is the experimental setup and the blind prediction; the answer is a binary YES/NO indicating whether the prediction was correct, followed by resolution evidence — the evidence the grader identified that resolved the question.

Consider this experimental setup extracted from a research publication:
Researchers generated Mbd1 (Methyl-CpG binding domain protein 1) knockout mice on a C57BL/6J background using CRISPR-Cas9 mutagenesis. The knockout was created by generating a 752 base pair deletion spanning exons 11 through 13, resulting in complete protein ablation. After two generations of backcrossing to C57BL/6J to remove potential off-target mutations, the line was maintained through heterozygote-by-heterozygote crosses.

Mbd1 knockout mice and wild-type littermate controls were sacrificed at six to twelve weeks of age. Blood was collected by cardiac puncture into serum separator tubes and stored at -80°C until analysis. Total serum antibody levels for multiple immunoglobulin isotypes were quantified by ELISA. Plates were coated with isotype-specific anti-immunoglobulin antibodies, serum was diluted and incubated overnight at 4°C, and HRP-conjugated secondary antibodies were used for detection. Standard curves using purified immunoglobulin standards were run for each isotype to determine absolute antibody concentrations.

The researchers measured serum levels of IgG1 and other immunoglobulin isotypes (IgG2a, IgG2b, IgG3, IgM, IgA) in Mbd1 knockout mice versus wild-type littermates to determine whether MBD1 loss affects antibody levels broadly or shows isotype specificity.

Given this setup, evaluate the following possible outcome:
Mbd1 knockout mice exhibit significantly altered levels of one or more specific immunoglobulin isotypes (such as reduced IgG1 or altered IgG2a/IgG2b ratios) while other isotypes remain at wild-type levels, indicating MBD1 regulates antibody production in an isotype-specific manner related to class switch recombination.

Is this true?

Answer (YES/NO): NO